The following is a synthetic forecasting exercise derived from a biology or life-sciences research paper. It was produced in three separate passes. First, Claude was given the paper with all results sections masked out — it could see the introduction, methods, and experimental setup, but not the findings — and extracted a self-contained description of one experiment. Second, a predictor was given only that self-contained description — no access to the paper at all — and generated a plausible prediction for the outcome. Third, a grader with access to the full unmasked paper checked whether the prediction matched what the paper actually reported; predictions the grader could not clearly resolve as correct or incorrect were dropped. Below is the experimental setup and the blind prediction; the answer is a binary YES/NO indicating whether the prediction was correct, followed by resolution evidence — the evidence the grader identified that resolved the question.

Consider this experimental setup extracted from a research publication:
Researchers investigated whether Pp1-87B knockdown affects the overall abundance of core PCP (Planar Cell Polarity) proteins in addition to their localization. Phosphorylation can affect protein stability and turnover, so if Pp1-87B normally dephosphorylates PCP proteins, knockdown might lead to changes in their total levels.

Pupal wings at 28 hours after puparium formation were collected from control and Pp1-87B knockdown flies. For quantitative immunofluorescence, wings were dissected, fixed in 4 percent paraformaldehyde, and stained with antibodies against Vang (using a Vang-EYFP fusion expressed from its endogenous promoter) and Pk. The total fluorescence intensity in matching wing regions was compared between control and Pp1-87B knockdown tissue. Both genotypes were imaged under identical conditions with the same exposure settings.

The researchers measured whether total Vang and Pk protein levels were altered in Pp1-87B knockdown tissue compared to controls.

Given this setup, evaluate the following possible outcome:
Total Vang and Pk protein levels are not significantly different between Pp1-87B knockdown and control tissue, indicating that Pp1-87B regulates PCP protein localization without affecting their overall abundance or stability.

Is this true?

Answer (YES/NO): NO